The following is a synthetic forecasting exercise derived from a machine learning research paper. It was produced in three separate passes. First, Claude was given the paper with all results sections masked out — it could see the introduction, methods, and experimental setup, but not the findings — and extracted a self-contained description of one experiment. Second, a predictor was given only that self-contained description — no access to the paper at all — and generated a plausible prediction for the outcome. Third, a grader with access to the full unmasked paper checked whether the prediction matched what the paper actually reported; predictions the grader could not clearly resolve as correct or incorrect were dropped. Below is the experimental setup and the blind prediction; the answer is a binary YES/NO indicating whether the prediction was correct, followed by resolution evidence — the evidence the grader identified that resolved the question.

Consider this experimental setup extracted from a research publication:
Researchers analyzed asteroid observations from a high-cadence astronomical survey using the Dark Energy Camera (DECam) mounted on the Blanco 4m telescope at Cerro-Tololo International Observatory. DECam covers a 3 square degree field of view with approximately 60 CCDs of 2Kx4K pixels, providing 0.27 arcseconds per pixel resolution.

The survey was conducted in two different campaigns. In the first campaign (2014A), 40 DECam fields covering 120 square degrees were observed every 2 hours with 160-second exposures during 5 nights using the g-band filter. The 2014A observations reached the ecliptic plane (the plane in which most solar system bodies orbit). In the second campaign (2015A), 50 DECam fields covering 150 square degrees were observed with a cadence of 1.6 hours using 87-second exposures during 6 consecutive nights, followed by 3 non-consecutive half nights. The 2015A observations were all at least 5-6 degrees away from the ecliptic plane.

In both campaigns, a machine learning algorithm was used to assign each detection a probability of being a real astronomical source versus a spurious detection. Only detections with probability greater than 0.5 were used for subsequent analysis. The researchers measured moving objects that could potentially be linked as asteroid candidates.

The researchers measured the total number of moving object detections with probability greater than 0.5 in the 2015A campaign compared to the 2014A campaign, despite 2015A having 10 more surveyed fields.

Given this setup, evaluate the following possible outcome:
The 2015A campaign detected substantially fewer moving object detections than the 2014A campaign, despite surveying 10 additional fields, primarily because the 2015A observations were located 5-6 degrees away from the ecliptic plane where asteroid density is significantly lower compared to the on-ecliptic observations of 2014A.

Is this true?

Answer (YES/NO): NO